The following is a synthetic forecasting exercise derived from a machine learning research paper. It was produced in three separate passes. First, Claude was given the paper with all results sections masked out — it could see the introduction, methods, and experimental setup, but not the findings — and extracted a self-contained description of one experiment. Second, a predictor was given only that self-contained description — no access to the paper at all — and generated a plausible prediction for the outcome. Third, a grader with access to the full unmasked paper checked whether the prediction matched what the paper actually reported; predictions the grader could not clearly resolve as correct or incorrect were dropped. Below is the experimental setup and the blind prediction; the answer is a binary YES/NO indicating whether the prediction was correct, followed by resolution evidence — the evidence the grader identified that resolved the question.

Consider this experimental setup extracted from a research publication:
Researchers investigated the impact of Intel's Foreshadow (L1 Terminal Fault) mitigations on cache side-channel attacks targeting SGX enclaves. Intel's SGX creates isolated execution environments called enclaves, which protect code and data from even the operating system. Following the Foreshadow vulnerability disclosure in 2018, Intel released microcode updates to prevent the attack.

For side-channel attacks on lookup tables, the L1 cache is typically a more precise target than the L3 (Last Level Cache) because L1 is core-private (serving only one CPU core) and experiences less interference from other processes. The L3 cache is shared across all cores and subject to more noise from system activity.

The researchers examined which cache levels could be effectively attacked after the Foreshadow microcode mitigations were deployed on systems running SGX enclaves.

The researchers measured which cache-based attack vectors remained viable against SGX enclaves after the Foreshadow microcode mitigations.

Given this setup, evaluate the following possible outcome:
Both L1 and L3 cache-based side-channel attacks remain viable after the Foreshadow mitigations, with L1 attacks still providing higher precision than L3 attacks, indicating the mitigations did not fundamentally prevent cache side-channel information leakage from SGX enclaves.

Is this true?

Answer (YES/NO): NO